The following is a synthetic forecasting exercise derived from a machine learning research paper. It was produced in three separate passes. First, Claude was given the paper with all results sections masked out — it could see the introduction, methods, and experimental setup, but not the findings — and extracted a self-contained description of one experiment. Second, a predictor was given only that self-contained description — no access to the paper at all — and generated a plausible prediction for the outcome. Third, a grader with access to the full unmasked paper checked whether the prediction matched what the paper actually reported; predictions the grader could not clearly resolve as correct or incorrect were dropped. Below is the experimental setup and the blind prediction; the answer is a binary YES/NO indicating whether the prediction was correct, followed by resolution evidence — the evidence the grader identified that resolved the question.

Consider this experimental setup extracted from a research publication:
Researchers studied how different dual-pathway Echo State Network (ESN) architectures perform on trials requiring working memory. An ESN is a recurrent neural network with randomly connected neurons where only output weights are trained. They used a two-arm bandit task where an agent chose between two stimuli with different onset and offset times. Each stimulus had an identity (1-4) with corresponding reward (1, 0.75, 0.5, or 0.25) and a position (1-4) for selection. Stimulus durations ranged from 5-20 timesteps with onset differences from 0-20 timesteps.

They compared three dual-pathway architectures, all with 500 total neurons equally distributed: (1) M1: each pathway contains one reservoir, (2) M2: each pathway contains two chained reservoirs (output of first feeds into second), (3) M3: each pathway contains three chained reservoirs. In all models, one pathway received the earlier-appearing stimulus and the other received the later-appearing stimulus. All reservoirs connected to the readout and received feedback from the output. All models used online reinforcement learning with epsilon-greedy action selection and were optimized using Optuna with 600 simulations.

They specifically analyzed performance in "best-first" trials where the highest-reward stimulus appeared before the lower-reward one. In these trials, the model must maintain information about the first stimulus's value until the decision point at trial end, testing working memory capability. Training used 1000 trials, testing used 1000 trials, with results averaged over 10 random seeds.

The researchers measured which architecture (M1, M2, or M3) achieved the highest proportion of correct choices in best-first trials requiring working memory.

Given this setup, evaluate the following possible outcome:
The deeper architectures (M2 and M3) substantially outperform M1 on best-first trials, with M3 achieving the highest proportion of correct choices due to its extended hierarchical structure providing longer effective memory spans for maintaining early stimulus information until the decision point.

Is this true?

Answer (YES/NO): YES